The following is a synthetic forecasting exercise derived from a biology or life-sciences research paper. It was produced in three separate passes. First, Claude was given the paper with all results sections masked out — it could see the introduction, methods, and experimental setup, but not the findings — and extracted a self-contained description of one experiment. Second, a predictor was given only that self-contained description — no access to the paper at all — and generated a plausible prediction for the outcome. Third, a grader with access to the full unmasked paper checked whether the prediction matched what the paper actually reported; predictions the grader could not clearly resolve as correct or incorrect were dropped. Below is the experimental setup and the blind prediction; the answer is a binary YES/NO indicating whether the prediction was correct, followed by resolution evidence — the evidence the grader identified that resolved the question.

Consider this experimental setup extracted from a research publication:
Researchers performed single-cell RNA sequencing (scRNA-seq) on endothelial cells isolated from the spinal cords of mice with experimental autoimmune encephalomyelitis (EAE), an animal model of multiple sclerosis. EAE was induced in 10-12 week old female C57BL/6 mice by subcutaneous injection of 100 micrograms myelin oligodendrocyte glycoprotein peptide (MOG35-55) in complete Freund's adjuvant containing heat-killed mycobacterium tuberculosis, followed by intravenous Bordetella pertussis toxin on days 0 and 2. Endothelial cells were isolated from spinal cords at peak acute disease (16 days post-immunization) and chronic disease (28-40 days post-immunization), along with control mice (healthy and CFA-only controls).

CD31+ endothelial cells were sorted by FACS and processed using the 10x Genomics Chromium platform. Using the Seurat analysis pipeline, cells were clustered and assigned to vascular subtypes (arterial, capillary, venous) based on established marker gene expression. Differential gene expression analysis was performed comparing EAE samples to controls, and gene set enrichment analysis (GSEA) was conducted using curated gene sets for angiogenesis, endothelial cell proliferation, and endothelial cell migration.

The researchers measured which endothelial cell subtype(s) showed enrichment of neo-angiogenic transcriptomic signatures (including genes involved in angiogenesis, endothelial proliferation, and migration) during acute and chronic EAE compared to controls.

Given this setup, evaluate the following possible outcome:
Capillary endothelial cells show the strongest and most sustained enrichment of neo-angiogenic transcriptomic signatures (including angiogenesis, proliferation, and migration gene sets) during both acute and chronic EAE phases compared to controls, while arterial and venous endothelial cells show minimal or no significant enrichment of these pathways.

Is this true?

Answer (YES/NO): NO